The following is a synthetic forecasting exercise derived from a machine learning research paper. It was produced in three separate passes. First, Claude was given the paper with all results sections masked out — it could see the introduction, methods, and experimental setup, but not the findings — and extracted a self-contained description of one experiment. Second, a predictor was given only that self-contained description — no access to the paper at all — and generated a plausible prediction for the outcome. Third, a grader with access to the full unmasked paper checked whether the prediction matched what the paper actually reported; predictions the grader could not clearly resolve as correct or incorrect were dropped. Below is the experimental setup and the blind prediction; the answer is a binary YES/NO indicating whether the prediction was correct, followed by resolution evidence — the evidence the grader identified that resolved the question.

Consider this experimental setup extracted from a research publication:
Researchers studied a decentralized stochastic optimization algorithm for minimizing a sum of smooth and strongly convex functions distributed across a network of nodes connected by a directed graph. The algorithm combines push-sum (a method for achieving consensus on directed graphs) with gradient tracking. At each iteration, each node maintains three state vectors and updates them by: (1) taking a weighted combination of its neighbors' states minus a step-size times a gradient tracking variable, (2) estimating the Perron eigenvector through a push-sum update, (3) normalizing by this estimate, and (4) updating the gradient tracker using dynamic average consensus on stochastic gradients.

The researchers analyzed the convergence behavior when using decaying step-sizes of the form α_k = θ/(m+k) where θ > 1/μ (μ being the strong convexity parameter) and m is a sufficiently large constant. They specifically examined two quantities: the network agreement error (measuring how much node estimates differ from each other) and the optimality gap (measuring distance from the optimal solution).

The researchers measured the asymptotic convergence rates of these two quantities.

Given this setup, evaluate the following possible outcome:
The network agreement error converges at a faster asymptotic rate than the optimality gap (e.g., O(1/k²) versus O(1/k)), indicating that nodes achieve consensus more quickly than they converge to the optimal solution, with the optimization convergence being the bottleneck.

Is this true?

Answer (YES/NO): YES